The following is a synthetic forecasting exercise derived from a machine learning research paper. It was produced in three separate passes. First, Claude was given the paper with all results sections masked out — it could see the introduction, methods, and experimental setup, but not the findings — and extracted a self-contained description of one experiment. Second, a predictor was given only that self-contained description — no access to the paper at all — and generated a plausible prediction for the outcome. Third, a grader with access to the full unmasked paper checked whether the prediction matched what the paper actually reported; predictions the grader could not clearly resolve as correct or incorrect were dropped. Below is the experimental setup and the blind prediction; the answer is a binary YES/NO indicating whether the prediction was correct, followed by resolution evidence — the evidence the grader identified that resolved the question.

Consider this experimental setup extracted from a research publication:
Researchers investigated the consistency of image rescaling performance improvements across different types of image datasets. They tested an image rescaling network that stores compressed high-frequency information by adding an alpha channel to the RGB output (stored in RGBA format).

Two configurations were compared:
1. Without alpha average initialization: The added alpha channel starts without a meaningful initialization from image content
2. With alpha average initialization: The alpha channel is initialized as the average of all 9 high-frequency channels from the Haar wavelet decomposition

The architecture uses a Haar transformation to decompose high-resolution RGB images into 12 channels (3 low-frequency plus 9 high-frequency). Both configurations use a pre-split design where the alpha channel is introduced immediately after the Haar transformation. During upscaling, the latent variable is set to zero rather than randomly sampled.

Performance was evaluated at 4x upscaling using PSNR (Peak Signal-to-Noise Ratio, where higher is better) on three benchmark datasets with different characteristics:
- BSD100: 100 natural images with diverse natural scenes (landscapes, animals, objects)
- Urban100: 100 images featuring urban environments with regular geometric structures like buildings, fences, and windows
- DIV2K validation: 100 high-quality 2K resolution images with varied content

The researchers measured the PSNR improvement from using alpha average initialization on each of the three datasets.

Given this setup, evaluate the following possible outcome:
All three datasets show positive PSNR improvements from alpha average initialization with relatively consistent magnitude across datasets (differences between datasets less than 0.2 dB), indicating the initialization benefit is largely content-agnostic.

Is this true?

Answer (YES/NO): NO